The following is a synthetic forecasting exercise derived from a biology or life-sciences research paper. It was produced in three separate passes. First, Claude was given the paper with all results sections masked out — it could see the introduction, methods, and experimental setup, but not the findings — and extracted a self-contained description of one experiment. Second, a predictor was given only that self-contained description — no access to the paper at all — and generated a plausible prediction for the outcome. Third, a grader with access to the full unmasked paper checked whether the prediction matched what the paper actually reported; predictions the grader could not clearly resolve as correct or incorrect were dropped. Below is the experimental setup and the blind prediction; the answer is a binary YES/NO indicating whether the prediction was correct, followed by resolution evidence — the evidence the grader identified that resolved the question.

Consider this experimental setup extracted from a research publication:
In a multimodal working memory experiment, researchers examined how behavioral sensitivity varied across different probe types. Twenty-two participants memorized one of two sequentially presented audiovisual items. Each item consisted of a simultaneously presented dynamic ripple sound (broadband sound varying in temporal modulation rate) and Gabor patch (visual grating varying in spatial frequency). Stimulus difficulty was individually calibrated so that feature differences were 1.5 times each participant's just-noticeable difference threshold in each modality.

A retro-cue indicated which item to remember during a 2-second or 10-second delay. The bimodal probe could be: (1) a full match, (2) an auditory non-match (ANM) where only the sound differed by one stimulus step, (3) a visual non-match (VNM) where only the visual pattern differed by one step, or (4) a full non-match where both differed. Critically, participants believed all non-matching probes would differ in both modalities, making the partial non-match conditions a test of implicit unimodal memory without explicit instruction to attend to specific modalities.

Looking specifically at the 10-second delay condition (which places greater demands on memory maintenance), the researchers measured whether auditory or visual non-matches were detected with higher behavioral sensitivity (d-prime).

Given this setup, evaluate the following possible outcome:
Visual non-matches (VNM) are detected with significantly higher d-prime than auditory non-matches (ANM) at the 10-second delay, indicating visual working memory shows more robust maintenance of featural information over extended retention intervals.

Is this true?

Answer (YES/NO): NO